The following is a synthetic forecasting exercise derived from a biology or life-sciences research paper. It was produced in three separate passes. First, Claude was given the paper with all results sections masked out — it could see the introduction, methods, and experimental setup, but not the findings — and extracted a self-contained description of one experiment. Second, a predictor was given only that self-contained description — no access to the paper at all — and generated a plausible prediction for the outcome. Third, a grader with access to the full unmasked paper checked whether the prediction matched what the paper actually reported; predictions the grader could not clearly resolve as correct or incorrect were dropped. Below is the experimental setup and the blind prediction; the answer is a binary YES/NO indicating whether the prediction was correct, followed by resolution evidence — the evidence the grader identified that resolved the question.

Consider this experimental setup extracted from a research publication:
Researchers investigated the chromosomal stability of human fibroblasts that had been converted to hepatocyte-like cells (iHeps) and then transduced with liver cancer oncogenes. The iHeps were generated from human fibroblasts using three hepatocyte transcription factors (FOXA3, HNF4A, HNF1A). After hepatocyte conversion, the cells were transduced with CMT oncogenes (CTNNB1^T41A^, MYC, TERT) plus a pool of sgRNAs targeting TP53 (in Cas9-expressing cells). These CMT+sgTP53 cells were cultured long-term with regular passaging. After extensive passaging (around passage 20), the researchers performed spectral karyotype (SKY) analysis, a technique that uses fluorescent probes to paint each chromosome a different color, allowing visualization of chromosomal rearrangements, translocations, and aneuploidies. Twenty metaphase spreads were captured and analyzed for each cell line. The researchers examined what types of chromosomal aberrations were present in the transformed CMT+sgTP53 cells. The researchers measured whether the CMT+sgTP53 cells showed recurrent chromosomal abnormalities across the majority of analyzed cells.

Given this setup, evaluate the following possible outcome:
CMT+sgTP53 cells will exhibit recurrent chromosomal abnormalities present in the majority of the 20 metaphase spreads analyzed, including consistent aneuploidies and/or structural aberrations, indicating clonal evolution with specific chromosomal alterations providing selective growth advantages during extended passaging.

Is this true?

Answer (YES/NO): YES